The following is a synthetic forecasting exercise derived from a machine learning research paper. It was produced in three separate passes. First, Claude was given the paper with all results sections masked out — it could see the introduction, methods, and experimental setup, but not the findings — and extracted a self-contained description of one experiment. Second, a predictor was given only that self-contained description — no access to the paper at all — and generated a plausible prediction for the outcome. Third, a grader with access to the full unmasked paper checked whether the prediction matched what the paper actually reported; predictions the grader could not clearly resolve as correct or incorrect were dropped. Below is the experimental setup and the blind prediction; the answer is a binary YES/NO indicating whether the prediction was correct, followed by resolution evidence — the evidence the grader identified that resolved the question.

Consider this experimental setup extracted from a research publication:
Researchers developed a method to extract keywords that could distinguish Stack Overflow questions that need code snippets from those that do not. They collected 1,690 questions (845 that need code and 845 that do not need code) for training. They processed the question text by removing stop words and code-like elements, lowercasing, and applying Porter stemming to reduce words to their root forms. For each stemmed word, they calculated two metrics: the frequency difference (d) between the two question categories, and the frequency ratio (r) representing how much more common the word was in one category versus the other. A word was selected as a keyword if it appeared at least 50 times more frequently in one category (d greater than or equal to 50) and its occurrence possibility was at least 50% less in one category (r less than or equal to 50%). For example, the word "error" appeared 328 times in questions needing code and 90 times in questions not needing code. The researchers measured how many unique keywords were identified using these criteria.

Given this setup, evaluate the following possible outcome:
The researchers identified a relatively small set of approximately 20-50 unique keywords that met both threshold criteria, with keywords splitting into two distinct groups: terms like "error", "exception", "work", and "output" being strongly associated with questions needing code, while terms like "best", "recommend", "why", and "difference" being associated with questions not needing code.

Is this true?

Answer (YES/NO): NO